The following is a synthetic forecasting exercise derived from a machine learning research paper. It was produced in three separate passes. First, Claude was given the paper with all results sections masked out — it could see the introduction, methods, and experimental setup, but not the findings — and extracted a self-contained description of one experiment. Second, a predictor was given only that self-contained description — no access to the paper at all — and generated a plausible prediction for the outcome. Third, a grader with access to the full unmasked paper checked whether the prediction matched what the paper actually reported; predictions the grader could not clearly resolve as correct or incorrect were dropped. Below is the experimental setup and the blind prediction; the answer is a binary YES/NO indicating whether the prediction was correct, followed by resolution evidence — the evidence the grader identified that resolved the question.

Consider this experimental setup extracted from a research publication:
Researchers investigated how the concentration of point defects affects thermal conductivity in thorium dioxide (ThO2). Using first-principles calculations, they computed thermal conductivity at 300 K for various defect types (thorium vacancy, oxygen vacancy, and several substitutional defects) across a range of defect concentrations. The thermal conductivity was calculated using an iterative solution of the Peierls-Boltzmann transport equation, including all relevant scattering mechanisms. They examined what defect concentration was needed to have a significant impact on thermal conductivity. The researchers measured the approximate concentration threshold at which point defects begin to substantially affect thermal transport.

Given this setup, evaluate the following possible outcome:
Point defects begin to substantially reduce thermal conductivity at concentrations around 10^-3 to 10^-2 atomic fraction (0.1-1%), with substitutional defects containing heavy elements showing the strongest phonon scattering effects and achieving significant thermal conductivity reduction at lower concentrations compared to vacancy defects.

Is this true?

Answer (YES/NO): NO